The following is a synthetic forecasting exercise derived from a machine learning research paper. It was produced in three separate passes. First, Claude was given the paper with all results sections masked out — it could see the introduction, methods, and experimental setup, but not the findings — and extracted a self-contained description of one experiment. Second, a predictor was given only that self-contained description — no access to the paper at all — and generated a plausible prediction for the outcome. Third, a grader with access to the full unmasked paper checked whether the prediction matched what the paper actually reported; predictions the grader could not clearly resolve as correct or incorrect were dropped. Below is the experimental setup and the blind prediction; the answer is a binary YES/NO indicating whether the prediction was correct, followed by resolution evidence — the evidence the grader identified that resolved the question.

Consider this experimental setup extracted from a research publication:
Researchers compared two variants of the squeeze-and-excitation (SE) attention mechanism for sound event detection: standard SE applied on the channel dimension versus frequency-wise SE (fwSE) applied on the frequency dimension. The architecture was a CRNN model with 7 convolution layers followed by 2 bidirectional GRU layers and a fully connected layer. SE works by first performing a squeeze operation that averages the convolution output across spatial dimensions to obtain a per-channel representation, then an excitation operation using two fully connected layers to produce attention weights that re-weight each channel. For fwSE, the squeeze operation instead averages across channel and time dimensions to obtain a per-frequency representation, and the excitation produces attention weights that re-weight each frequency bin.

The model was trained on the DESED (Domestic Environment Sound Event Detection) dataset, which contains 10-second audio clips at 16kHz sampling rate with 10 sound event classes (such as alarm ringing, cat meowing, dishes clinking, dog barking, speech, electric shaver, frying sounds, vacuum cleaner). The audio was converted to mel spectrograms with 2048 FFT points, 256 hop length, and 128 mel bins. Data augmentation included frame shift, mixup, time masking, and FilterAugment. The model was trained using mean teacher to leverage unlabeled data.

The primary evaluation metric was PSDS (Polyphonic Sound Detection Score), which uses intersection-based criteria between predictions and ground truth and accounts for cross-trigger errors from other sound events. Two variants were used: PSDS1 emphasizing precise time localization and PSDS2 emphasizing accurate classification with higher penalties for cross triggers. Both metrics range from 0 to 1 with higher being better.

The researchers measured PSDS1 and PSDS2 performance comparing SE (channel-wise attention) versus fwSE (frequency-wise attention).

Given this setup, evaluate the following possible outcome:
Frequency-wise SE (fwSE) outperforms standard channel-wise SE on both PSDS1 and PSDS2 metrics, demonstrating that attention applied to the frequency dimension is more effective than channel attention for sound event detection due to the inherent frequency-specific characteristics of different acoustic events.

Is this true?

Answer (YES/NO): NO